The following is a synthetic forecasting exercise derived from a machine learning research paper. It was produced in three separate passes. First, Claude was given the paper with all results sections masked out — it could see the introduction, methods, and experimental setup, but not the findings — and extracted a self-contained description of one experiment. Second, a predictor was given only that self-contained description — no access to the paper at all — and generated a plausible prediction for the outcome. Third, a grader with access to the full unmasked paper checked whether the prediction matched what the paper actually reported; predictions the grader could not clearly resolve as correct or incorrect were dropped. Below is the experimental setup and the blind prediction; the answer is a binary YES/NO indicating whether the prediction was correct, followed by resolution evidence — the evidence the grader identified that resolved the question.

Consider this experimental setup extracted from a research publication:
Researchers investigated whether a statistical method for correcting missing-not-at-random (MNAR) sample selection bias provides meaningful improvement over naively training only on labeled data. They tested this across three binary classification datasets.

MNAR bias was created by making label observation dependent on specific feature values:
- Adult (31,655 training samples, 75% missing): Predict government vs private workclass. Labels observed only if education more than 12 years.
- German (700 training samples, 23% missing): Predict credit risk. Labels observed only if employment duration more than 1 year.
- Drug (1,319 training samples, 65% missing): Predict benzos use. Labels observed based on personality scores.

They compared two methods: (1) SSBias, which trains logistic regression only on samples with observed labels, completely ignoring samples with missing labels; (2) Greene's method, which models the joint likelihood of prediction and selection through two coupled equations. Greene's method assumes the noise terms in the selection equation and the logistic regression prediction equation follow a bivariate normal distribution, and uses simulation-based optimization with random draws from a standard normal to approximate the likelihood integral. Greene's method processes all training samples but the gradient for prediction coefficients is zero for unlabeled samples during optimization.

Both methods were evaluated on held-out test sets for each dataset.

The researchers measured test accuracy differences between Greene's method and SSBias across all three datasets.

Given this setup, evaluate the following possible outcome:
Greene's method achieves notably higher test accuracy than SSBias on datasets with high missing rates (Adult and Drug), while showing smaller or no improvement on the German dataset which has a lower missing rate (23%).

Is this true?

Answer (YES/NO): NO